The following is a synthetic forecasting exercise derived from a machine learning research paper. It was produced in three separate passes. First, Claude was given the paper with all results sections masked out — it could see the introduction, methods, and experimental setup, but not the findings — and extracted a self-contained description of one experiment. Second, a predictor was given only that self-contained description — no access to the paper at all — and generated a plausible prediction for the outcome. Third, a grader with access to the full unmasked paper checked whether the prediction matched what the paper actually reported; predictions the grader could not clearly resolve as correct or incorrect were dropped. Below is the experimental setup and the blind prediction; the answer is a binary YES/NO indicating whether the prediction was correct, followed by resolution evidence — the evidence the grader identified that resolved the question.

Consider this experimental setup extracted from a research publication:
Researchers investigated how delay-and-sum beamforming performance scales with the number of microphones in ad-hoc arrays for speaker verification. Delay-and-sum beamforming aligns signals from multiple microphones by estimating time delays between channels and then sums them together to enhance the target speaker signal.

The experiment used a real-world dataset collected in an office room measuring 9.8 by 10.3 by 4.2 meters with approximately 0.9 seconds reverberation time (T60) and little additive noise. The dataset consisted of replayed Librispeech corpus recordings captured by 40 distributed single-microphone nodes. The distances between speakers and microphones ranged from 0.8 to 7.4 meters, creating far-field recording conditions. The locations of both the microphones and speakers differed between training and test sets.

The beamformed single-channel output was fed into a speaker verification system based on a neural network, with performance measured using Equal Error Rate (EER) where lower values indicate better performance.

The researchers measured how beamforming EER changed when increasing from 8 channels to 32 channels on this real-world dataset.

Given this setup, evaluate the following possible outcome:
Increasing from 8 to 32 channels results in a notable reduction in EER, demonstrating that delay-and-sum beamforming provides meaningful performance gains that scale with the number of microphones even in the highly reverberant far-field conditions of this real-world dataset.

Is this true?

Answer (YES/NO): YES